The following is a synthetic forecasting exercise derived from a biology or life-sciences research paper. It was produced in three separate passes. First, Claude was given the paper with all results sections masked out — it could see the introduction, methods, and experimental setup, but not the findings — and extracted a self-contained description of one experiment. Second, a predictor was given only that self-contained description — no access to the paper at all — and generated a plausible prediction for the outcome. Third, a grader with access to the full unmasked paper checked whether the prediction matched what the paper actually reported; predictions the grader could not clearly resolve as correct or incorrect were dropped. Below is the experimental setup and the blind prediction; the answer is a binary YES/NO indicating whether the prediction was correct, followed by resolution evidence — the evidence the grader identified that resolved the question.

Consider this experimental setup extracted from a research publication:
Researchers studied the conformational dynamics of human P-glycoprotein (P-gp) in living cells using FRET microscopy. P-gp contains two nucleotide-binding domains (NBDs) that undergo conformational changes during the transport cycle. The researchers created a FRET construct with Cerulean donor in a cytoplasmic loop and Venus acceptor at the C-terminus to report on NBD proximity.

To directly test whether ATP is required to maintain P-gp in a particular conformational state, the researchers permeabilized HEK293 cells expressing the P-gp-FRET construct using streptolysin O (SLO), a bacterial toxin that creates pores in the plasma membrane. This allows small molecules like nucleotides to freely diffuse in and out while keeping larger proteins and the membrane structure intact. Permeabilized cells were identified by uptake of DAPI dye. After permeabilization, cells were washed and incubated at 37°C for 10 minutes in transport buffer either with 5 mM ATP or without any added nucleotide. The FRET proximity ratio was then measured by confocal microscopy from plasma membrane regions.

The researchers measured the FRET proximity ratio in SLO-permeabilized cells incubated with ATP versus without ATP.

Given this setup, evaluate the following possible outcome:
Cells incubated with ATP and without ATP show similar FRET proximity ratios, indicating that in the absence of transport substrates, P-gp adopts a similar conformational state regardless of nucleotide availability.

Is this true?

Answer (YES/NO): YES